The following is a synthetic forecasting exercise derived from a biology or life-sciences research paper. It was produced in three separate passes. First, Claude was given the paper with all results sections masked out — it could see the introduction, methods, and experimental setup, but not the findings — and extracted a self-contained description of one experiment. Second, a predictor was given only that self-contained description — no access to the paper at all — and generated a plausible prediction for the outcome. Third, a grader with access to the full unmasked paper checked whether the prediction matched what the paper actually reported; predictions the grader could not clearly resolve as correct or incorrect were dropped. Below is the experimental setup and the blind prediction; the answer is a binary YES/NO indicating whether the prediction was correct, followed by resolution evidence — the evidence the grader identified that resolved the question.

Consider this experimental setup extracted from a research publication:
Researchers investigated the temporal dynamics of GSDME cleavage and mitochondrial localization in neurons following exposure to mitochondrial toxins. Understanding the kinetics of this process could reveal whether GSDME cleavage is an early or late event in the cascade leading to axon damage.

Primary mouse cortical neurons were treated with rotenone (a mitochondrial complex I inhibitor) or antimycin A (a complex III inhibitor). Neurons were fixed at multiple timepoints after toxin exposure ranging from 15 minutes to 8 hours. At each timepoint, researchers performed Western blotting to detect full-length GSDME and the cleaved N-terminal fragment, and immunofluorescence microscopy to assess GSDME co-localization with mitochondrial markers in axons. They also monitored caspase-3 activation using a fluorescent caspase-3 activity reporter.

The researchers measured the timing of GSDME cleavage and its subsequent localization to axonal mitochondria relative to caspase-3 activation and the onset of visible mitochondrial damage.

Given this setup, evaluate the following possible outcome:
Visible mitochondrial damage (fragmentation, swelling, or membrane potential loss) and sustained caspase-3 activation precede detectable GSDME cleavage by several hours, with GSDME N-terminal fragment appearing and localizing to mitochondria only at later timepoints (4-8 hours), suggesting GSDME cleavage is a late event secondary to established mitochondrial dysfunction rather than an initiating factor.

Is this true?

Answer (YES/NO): NO